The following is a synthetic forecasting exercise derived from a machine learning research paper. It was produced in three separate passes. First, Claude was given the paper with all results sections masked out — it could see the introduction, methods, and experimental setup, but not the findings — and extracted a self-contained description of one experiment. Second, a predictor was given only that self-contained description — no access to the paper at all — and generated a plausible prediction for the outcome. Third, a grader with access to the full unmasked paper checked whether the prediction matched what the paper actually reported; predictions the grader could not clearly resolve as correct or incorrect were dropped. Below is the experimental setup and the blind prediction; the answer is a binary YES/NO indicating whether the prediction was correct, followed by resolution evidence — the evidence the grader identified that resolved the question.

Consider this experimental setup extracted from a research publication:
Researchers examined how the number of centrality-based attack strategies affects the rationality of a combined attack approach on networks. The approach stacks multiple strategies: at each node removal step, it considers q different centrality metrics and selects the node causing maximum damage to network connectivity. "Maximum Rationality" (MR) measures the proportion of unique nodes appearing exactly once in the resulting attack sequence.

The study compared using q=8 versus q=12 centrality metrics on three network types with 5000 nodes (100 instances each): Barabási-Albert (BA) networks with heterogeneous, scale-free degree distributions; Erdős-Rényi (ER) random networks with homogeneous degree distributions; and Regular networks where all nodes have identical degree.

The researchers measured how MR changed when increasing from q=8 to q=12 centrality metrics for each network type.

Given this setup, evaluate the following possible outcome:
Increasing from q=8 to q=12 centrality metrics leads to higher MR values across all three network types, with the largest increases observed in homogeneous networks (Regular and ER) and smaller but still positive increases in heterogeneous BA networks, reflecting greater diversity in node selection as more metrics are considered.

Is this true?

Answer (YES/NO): NO